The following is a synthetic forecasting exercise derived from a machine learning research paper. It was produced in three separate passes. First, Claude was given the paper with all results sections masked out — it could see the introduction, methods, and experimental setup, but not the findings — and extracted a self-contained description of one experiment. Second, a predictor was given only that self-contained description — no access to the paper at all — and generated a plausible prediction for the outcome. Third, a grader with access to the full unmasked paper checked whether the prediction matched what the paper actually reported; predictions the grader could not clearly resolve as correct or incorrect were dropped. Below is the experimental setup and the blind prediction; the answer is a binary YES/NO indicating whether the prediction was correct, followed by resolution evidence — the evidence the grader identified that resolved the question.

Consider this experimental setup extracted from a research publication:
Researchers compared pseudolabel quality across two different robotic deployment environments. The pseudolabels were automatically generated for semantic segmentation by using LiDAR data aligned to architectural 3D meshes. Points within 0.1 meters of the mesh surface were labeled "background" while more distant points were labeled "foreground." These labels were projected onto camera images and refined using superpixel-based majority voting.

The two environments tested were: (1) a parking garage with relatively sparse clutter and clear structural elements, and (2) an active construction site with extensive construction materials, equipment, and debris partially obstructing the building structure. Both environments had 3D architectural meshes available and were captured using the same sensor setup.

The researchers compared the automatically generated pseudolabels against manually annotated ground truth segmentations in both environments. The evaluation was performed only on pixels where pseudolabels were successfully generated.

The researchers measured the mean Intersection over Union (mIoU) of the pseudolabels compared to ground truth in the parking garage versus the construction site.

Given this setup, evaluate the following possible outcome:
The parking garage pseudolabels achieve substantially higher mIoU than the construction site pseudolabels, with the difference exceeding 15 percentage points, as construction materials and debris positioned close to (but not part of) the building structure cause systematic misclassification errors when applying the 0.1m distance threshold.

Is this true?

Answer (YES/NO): YES